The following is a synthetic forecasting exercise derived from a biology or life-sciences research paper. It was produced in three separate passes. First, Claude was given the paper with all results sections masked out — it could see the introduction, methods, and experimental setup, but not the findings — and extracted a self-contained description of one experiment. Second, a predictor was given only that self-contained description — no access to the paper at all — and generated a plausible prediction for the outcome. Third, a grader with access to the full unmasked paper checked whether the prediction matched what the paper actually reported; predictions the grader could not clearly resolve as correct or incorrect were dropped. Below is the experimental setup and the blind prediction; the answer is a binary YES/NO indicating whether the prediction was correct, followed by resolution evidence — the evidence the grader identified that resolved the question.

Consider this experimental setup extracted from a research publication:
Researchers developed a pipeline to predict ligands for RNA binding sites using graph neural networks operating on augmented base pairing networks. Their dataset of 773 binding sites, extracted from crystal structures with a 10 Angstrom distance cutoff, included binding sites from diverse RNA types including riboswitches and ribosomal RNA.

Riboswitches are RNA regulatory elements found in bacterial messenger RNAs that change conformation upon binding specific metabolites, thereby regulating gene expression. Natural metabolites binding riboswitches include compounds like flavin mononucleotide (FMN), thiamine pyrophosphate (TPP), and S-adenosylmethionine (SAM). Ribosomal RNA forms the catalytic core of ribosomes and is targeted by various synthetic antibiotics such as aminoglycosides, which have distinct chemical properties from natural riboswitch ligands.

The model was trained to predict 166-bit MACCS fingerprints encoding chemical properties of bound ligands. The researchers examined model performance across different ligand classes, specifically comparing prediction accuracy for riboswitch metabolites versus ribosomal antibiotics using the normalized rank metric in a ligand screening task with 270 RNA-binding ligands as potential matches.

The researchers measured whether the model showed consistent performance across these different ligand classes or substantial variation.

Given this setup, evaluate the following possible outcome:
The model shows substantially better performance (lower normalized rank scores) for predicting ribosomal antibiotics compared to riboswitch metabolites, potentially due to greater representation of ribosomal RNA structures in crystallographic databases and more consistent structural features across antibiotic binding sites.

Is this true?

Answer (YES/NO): YES